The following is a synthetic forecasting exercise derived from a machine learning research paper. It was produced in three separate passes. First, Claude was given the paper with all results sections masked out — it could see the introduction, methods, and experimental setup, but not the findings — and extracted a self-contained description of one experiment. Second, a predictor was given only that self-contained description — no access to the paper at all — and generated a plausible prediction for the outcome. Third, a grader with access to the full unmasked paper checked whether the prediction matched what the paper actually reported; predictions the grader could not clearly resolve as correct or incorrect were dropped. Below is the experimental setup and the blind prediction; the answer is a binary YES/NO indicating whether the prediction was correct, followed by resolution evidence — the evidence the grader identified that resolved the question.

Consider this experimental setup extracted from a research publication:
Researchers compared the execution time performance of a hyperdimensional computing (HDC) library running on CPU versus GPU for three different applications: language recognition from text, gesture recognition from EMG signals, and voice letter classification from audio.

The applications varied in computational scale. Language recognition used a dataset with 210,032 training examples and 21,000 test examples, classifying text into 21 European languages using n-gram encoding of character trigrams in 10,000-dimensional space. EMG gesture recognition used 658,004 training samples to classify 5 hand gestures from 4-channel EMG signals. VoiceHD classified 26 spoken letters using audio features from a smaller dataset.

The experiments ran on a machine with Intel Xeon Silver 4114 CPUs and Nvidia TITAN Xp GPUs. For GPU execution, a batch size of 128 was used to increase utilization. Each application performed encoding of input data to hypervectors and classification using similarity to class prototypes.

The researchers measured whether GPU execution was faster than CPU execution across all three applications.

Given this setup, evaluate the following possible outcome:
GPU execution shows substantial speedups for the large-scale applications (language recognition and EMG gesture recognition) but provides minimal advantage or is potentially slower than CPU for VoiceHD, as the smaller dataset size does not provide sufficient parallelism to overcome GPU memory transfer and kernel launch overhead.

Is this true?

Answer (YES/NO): NO